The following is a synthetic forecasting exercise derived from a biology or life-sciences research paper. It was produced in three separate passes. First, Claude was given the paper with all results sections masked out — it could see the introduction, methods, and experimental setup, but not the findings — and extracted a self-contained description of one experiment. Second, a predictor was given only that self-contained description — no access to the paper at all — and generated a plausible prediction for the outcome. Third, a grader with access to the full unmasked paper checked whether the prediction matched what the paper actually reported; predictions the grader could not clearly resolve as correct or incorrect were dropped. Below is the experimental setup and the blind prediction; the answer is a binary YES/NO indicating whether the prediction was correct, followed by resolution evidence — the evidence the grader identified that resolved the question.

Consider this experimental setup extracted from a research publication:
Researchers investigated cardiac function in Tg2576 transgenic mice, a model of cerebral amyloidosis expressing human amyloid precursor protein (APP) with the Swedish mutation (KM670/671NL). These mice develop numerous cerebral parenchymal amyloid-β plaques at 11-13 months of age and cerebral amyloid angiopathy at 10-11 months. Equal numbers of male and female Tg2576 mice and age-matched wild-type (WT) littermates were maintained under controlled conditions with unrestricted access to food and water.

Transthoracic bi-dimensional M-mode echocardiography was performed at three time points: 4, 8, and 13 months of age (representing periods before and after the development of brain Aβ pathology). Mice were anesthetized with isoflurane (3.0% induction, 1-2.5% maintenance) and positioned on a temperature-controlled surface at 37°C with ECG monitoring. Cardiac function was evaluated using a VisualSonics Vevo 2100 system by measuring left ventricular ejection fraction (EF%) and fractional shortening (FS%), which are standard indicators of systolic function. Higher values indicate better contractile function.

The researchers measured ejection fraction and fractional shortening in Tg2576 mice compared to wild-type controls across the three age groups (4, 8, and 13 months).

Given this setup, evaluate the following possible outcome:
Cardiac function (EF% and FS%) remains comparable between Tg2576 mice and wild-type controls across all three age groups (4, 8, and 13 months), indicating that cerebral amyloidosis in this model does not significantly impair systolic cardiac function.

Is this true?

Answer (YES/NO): NO